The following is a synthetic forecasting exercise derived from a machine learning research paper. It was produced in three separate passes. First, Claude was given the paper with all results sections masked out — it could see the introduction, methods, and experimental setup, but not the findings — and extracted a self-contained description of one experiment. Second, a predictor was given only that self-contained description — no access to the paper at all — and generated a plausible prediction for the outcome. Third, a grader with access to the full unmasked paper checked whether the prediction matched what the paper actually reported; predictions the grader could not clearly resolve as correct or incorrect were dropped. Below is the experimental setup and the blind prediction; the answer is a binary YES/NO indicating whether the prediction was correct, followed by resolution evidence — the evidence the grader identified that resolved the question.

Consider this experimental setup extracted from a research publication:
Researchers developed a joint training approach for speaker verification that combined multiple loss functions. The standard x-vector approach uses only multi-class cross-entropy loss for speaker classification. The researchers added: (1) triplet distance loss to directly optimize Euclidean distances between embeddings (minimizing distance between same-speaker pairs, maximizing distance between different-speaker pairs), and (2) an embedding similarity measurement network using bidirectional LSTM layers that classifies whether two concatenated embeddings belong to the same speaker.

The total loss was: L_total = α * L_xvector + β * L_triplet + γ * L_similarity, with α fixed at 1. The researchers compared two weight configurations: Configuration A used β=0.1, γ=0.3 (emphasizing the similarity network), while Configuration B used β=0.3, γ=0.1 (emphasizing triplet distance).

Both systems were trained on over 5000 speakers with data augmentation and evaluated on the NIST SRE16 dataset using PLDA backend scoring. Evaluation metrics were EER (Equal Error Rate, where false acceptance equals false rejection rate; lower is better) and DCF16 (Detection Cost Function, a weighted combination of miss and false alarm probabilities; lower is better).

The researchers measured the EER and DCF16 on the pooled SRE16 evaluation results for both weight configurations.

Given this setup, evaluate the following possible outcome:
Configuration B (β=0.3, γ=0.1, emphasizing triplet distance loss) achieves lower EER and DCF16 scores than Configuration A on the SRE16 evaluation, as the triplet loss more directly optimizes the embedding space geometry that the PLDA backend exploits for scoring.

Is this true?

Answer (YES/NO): NO